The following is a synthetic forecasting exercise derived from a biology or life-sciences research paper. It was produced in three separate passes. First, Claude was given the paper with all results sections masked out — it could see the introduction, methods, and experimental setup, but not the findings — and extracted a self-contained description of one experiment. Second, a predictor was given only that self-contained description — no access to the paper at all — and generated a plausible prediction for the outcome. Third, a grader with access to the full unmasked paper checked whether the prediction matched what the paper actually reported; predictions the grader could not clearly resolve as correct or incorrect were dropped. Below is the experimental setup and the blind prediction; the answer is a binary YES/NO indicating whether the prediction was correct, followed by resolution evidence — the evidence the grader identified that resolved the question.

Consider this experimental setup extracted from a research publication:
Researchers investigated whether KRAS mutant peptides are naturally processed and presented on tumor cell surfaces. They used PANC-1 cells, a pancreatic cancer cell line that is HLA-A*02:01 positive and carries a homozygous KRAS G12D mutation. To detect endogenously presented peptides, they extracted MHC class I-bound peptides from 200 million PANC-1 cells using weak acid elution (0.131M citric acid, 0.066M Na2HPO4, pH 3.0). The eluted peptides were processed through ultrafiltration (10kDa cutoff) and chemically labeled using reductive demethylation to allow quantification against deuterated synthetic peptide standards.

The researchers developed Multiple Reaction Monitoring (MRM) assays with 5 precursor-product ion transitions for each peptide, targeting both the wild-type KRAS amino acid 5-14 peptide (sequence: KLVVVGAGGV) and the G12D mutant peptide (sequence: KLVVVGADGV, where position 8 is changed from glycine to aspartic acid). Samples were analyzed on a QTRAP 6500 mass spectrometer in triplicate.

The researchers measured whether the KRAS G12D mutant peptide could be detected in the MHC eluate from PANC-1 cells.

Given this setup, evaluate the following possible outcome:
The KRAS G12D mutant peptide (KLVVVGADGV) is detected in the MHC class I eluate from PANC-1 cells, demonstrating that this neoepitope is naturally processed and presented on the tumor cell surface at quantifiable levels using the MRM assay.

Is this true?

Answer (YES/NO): YES